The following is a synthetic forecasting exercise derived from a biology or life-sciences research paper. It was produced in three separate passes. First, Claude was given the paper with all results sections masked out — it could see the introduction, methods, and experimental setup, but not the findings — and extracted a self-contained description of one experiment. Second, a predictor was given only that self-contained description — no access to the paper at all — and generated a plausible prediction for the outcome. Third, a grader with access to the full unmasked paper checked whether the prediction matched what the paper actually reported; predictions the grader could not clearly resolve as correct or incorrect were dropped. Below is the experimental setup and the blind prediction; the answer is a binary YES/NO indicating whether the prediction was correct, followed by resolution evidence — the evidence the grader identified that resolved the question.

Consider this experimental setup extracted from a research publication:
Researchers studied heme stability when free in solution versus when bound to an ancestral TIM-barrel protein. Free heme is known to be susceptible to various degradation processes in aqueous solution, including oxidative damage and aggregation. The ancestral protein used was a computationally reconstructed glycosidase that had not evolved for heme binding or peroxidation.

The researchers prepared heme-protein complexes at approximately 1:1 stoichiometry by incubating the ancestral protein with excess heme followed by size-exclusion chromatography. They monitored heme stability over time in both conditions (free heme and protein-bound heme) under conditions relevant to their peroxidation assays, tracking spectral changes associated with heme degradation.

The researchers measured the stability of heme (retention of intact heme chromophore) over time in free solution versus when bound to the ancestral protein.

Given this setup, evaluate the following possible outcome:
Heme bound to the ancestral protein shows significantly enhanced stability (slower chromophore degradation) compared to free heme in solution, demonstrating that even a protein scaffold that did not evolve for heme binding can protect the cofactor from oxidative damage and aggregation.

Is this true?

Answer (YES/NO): YES